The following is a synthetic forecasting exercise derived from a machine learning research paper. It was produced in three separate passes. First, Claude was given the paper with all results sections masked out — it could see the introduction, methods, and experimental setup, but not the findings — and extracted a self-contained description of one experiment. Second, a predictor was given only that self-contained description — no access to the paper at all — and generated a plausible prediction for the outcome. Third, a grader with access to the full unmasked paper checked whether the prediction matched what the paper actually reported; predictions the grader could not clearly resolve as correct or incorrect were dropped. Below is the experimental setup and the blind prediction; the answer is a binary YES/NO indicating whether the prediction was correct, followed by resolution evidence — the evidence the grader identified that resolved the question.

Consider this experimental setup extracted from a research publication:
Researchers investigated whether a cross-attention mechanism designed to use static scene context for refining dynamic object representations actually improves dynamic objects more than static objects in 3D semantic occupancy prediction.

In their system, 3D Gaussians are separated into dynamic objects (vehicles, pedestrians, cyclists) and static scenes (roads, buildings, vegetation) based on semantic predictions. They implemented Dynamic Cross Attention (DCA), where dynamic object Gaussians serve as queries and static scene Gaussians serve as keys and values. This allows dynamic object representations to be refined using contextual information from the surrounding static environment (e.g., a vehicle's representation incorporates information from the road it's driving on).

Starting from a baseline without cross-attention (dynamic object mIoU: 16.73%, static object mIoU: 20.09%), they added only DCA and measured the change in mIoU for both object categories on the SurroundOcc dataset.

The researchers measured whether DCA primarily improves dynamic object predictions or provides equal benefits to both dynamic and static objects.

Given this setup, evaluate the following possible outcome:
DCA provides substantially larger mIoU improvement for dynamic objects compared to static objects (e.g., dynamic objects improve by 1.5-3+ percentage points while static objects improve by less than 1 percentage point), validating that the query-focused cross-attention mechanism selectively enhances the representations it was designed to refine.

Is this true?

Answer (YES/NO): YES